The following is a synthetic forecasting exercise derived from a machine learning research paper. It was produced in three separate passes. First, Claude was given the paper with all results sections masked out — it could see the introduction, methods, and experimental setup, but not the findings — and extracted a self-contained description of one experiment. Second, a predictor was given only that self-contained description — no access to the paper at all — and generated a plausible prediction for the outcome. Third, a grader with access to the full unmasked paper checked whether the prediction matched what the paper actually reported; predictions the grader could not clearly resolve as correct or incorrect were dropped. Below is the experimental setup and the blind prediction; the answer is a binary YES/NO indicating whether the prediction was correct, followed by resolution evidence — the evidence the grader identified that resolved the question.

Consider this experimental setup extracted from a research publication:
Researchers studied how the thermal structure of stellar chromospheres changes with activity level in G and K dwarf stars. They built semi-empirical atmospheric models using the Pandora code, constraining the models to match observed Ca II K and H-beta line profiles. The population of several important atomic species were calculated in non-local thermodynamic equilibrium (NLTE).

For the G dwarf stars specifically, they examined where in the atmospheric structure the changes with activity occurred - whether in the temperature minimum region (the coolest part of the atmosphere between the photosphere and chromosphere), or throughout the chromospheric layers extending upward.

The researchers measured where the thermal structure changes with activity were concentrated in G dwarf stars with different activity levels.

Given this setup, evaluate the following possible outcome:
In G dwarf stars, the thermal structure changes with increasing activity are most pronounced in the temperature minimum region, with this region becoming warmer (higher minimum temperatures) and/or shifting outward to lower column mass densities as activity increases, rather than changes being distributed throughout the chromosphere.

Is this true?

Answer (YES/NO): NO